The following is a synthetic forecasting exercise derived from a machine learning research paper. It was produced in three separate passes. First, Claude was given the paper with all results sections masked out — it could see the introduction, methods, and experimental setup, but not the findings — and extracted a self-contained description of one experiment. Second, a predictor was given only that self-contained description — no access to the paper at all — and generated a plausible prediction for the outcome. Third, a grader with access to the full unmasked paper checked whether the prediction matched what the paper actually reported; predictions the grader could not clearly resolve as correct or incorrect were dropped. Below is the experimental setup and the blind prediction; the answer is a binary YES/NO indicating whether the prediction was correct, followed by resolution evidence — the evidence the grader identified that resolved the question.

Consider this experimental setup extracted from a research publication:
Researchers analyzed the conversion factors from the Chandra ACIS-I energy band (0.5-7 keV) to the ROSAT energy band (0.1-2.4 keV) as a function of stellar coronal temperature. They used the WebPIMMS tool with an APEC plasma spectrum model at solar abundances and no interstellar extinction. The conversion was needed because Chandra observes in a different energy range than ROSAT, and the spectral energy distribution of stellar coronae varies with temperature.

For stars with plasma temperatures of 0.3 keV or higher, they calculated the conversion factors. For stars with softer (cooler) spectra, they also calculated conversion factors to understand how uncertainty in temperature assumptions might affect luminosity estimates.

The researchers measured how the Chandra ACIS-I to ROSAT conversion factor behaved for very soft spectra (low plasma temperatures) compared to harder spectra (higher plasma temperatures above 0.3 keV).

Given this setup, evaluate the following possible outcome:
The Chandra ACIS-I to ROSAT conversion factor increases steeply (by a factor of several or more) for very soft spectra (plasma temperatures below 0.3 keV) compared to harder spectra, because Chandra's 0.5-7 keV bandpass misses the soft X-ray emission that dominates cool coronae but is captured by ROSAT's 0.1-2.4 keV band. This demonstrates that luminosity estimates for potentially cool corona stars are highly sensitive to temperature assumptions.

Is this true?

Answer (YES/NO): NO